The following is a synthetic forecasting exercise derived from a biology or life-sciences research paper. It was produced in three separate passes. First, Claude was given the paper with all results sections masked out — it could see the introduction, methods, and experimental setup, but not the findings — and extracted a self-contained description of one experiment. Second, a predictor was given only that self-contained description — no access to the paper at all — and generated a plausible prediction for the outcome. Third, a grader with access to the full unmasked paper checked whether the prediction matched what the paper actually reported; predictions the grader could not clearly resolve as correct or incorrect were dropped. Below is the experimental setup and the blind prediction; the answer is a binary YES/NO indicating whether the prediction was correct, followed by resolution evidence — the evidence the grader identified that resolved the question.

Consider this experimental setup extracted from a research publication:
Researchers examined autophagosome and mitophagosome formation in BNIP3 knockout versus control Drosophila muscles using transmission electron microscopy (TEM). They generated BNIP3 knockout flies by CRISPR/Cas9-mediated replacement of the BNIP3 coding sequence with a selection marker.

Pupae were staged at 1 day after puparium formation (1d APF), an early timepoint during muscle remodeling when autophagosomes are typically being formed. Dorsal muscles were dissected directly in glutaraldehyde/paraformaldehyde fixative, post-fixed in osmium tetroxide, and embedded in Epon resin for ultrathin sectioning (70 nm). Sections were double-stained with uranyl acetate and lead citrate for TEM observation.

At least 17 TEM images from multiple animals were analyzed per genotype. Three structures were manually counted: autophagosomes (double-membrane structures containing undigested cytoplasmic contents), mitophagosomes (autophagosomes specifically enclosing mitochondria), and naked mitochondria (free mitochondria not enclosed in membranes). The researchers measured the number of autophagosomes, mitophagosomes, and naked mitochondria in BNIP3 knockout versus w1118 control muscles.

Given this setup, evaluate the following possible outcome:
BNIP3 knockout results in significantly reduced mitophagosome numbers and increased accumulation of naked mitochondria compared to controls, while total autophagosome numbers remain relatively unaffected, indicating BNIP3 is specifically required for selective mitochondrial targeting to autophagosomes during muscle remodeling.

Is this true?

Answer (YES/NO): YES